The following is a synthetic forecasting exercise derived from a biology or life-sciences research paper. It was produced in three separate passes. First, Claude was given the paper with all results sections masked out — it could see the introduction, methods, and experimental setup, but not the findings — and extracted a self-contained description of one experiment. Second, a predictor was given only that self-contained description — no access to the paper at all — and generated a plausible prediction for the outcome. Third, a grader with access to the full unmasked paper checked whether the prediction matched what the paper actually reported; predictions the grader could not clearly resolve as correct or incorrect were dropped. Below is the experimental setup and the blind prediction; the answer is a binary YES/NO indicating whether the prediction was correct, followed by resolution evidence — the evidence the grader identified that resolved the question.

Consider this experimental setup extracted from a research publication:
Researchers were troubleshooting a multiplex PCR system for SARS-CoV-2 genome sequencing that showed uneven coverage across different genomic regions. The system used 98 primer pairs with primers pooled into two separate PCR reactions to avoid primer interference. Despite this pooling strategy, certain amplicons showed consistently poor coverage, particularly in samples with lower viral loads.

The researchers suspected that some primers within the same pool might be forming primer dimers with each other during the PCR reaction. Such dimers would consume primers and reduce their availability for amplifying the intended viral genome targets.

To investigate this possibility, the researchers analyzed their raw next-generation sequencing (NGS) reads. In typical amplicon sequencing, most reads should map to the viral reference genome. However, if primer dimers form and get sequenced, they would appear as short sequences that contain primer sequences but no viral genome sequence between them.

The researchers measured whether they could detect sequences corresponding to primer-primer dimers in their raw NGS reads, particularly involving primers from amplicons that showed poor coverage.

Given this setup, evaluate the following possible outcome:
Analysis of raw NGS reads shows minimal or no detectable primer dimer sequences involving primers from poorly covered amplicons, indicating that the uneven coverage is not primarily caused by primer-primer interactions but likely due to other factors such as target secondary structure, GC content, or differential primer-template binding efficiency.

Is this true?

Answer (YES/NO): NO